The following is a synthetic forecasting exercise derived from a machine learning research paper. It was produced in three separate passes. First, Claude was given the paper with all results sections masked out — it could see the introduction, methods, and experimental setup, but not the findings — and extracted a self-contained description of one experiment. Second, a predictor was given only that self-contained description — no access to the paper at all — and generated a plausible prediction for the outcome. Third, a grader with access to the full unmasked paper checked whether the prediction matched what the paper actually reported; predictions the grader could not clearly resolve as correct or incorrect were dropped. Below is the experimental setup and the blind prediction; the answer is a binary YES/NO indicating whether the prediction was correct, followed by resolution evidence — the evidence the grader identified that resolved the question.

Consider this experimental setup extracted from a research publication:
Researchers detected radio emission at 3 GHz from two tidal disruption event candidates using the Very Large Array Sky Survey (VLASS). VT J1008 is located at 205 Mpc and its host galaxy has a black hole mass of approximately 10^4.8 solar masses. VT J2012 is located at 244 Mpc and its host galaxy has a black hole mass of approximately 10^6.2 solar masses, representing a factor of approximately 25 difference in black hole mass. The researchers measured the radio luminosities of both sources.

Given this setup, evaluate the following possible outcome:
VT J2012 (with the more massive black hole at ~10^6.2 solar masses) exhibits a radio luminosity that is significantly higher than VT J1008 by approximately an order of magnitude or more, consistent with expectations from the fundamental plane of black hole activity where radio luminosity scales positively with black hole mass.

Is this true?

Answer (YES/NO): NO